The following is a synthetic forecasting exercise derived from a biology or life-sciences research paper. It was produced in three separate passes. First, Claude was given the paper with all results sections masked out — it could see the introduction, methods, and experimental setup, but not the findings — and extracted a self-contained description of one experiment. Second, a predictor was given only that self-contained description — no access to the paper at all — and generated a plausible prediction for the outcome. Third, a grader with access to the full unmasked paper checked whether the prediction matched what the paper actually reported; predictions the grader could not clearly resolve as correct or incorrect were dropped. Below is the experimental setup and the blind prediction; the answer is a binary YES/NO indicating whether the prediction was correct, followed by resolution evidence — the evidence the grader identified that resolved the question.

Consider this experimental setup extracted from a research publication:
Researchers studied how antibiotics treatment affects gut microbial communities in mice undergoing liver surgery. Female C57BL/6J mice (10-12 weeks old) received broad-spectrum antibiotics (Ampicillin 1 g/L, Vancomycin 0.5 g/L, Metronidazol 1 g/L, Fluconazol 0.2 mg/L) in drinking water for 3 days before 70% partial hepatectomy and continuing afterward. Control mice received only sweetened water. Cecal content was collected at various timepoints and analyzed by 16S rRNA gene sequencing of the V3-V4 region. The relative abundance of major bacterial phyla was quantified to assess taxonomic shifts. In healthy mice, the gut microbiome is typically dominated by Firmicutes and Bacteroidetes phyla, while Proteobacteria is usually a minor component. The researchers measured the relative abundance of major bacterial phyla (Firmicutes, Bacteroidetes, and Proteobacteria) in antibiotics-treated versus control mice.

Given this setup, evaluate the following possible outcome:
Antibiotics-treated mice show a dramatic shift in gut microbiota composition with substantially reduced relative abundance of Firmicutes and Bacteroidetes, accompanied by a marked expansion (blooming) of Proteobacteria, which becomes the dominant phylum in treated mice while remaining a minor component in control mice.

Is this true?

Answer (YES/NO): YES